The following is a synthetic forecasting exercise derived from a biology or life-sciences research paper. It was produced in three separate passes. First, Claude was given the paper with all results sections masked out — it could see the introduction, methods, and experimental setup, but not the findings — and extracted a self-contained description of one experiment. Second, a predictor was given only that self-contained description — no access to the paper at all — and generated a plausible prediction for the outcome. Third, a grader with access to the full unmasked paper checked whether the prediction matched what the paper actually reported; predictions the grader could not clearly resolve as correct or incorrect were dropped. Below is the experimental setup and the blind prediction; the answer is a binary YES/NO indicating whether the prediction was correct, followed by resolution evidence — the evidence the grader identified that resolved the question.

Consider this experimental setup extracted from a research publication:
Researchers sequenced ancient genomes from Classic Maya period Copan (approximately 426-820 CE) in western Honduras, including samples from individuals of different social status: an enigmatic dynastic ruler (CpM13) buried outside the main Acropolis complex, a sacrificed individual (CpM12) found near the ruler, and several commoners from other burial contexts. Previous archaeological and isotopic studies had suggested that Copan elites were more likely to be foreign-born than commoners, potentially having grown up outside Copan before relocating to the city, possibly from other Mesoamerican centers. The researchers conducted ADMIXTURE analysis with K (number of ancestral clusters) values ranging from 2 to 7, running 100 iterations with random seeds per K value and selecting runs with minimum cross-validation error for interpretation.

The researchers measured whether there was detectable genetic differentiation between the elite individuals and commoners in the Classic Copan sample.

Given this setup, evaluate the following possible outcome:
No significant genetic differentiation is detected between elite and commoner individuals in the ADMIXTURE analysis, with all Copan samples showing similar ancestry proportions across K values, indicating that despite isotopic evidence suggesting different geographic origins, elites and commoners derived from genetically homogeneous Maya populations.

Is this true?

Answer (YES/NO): NO